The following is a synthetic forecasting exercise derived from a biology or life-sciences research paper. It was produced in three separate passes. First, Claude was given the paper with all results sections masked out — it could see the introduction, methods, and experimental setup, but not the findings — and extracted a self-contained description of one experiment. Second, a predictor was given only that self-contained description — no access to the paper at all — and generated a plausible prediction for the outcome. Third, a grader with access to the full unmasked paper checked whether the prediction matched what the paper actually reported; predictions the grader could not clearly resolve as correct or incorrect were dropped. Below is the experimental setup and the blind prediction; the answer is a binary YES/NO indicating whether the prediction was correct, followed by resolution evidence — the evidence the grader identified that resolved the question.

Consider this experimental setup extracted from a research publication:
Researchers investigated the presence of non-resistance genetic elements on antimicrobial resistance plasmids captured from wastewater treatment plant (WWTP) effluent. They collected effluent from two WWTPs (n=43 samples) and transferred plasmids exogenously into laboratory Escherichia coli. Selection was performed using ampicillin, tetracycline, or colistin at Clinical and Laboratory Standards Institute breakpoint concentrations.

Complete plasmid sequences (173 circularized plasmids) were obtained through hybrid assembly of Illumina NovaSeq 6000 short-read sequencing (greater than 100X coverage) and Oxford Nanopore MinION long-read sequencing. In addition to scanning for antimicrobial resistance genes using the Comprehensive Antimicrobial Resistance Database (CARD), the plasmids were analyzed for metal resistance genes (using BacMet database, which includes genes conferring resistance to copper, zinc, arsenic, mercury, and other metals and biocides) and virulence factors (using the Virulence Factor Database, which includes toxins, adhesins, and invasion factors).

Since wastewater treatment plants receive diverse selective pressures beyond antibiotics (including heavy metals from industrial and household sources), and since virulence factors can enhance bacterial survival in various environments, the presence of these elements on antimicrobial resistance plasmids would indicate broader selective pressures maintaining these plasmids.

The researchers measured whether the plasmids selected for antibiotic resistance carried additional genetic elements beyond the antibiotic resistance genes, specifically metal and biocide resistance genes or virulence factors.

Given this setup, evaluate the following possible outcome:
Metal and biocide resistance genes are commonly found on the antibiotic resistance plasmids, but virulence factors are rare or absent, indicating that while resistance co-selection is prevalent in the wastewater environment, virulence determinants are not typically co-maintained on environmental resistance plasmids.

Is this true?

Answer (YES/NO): YES